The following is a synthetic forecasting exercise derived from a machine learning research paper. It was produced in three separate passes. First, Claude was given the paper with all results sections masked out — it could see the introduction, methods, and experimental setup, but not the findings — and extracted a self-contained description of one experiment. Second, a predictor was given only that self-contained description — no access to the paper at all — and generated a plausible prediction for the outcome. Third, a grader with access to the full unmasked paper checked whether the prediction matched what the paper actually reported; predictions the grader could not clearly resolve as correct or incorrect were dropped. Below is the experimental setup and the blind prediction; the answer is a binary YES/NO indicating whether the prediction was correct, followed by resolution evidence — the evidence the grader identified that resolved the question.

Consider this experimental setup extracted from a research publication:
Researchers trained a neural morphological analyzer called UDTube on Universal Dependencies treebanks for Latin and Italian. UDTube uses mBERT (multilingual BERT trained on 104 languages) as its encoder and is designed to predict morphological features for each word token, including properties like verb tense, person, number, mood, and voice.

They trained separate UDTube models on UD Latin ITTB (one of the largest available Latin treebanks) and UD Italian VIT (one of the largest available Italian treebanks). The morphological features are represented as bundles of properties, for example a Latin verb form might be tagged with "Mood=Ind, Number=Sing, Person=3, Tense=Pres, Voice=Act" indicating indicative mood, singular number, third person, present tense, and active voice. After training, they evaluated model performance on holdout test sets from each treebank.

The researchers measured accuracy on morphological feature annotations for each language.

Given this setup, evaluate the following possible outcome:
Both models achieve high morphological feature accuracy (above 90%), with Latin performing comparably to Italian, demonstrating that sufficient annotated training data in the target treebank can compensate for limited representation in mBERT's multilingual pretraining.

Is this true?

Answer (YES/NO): YES